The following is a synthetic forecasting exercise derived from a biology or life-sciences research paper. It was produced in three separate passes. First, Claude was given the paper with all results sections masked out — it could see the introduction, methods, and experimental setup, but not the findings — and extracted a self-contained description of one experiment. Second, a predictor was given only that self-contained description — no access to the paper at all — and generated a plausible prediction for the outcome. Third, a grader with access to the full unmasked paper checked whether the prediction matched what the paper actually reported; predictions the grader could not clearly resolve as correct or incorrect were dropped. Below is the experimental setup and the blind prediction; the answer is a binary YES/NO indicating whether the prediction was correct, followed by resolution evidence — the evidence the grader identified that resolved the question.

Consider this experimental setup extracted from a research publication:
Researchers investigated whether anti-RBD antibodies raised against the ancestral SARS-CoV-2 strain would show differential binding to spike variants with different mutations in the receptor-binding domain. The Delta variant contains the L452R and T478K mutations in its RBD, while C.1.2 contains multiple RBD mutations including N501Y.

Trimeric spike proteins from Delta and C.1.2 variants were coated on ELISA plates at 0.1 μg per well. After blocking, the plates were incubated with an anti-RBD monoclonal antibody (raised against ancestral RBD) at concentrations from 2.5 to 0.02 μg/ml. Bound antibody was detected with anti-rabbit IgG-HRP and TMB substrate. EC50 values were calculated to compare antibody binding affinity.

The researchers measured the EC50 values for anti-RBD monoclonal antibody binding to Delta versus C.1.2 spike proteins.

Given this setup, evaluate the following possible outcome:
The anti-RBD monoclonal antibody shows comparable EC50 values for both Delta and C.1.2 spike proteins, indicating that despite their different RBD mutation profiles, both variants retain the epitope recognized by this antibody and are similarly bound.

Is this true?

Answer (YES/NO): YES